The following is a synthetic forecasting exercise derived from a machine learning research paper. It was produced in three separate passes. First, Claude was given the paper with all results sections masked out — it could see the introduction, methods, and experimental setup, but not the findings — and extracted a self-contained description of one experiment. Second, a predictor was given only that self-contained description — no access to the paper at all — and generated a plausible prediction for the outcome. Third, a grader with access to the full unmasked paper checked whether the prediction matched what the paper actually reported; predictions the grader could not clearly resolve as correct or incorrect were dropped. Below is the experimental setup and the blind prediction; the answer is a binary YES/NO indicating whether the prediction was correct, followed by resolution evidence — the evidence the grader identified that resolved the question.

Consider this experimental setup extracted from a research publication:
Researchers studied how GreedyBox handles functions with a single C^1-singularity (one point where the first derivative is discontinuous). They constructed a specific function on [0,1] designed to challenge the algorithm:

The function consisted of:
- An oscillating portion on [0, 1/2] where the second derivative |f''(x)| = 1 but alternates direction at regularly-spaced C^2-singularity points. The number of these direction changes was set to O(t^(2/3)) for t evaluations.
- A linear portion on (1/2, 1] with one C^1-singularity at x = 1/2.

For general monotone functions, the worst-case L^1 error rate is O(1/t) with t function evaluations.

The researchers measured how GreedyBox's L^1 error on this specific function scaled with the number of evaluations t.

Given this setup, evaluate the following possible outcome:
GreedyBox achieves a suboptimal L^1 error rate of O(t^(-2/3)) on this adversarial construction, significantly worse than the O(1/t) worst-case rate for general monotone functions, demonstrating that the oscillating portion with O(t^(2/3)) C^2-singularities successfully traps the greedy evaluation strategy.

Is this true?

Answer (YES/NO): NO